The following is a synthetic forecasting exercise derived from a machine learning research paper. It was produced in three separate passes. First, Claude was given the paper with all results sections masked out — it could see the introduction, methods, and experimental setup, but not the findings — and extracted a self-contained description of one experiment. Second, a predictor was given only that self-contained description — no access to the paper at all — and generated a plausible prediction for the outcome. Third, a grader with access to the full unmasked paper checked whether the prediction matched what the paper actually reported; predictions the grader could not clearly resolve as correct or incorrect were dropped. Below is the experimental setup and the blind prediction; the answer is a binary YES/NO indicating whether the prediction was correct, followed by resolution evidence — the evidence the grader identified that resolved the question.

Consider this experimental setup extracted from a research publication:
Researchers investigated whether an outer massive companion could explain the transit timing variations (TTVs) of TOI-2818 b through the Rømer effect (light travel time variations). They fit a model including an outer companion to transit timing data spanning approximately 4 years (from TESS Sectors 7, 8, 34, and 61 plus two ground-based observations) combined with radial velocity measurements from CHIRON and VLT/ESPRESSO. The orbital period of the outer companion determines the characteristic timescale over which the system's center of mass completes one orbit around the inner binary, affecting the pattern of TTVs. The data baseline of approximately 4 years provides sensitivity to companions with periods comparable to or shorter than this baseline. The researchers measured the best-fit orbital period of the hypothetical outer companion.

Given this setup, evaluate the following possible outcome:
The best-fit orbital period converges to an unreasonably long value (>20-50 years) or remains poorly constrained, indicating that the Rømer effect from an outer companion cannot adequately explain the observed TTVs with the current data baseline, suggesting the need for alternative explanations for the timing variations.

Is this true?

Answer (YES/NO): NO